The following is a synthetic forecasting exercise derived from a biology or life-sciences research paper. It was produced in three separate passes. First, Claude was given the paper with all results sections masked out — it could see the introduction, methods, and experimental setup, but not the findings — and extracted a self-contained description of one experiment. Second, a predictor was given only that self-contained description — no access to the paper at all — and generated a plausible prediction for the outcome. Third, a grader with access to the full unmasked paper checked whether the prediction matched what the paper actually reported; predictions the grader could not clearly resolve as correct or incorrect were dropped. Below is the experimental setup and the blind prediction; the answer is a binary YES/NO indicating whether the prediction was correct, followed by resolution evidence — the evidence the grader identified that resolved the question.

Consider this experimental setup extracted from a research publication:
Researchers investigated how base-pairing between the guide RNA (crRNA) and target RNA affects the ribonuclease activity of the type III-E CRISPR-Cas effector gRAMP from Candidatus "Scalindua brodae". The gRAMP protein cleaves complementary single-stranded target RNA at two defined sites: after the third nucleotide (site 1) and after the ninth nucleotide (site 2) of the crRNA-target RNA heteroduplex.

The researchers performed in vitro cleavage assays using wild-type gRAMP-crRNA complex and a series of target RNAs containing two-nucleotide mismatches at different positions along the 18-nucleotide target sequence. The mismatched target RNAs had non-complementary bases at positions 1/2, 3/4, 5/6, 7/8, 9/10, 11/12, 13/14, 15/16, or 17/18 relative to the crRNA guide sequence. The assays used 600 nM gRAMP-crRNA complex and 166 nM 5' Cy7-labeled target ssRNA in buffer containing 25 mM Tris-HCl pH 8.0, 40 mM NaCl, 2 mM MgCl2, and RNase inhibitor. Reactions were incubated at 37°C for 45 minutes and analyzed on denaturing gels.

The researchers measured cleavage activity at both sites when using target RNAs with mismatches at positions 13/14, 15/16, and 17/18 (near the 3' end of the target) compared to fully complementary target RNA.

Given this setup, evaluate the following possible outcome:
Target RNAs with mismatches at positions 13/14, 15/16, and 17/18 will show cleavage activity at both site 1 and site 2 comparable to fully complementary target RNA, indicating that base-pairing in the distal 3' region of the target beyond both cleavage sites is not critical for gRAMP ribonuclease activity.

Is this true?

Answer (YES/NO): NO